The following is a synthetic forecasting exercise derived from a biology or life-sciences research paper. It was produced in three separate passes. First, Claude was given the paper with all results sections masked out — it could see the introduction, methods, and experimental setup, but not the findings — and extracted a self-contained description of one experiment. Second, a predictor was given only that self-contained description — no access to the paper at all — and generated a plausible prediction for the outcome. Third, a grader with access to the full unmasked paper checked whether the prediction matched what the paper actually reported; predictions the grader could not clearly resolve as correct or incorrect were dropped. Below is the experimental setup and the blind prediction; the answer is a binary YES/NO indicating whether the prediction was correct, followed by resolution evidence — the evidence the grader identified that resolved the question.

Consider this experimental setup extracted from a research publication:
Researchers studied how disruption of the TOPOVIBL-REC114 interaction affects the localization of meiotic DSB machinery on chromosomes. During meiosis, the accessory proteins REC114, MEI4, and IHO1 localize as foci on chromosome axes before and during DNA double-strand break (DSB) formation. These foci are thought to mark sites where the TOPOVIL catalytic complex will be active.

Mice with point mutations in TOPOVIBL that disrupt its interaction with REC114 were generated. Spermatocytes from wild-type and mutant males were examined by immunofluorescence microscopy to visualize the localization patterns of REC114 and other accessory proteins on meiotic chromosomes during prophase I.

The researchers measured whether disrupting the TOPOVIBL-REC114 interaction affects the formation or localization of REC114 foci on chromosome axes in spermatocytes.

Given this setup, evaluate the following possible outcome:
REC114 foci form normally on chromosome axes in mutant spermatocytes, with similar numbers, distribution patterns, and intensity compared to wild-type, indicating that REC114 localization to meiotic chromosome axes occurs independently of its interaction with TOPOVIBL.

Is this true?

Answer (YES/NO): NO